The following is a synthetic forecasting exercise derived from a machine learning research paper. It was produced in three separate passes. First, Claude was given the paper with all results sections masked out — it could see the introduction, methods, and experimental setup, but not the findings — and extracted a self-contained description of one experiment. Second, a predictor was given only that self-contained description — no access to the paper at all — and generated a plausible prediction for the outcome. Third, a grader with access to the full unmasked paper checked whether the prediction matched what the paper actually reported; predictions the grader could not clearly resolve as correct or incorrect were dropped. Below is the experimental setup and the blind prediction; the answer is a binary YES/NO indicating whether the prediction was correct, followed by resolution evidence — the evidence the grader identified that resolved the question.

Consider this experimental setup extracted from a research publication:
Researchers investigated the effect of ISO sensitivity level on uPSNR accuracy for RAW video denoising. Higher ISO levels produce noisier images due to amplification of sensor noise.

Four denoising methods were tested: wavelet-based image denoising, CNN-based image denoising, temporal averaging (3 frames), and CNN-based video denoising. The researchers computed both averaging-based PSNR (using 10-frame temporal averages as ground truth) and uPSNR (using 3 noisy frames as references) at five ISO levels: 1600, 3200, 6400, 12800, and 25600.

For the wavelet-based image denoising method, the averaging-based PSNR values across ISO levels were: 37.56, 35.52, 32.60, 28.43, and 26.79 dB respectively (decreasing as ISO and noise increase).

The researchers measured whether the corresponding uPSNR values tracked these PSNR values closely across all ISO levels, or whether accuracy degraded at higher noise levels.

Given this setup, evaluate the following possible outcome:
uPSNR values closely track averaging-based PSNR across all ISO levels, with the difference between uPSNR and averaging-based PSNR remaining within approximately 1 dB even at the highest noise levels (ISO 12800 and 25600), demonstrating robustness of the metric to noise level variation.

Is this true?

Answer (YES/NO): YES